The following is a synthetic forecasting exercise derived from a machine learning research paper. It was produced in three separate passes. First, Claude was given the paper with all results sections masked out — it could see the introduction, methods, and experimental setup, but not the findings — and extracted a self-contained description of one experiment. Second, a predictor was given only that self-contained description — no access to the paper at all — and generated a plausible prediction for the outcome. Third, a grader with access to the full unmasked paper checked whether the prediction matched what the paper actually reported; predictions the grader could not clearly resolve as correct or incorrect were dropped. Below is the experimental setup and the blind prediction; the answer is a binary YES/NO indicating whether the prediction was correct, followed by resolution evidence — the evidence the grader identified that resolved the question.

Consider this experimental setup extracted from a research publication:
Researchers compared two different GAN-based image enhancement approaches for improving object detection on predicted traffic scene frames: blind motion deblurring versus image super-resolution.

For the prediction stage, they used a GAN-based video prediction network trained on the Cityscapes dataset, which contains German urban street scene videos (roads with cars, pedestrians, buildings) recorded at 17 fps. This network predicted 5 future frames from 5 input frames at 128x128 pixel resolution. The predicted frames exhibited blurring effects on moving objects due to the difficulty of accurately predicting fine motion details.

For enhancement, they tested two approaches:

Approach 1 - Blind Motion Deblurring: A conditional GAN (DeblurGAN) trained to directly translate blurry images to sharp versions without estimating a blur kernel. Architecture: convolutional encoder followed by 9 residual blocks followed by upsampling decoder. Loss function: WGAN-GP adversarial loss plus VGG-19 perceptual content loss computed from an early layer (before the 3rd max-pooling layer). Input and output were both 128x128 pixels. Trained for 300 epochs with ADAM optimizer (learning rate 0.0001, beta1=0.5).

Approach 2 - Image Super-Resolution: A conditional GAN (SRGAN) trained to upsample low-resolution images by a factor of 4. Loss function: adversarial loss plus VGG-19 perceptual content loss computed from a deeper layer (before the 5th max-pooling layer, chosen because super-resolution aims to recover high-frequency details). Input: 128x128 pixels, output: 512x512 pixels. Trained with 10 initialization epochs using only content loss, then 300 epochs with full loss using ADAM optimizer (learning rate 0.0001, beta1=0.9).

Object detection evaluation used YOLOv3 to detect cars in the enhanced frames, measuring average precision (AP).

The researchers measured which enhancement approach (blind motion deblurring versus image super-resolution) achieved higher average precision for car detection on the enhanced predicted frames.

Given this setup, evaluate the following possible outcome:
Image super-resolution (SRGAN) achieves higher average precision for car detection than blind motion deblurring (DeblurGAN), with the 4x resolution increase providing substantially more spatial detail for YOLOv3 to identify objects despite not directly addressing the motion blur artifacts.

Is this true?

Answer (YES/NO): NO